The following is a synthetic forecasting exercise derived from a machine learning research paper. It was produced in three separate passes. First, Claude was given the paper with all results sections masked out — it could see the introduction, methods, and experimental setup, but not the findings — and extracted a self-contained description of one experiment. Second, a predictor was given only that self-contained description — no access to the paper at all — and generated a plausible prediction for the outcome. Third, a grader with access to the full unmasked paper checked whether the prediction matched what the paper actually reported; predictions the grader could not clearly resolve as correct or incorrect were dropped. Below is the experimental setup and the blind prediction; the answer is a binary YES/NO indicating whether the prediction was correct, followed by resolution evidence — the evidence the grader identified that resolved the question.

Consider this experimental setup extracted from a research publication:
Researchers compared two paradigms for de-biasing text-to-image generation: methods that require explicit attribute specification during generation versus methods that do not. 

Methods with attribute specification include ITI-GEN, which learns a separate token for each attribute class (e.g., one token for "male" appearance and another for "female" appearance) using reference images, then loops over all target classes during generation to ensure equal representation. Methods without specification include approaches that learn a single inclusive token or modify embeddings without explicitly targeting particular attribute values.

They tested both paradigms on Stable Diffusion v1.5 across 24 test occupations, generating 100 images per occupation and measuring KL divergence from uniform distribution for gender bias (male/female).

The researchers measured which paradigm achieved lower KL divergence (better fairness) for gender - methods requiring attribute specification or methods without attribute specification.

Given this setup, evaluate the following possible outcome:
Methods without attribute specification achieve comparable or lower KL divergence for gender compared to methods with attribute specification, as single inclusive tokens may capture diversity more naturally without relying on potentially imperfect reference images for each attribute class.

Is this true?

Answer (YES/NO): NO